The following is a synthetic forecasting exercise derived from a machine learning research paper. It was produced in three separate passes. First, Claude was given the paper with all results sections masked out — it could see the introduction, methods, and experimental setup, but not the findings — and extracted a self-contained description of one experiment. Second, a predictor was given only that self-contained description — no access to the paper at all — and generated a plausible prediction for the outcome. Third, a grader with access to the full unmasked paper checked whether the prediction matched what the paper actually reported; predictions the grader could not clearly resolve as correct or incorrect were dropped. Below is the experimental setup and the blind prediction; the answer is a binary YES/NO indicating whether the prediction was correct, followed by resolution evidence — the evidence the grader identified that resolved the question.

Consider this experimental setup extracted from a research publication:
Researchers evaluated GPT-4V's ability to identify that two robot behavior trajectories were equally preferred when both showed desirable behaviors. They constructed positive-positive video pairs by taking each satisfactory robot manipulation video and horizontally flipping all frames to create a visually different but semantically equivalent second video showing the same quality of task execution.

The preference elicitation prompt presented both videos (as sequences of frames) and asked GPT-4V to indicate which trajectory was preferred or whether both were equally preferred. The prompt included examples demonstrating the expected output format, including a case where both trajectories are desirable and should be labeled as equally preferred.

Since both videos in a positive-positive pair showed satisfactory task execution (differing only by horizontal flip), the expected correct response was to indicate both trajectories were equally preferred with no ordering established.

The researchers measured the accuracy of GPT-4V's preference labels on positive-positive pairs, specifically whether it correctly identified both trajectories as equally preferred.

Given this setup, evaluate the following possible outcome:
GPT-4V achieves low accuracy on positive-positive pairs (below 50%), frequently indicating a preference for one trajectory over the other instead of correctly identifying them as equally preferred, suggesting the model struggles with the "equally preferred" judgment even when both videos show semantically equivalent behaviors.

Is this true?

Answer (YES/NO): YES